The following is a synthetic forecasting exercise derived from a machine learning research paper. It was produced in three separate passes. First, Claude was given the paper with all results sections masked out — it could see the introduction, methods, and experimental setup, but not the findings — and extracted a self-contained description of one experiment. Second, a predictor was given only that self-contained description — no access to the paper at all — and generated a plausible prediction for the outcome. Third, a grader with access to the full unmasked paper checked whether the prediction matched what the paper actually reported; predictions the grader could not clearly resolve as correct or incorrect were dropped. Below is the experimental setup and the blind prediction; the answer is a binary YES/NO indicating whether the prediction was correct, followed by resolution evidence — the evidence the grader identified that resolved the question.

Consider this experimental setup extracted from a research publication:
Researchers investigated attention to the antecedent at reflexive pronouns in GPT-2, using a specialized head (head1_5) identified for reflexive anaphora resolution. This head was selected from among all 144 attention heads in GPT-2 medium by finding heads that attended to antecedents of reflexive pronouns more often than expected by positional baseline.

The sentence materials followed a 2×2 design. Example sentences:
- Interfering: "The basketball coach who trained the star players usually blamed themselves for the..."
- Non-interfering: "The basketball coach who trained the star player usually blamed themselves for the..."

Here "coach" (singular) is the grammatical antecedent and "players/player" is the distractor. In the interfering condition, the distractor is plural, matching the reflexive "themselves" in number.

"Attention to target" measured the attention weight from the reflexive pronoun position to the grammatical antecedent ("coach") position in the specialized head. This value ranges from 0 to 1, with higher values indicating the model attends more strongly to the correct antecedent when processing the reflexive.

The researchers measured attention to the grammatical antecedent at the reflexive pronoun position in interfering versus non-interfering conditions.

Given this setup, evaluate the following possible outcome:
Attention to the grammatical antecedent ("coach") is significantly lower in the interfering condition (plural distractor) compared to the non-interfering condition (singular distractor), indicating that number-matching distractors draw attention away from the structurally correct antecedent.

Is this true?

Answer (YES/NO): NO